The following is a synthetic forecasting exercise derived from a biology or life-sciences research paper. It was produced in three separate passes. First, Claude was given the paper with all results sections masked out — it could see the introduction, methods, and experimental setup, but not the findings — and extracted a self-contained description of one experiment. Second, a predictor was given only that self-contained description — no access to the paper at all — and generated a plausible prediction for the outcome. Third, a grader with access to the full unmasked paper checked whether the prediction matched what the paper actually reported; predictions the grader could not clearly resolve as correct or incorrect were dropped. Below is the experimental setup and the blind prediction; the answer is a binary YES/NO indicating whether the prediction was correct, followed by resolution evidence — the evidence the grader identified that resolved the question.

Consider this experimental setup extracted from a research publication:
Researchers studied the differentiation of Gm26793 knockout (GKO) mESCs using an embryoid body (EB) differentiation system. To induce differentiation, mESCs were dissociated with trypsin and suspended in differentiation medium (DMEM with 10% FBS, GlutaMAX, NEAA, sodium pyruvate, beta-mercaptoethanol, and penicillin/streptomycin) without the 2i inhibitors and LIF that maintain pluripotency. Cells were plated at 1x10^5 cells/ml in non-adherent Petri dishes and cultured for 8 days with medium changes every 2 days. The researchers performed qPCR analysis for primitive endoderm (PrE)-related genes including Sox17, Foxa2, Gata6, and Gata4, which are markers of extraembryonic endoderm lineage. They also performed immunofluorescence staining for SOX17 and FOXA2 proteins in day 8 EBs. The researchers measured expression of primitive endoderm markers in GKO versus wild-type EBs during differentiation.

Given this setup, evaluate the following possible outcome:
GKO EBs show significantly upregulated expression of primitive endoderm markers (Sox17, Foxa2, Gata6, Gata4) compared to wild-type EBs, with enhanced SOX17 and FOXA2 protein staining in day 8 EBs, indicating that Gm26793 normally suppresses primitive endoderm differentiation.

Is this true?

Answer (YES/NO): YES